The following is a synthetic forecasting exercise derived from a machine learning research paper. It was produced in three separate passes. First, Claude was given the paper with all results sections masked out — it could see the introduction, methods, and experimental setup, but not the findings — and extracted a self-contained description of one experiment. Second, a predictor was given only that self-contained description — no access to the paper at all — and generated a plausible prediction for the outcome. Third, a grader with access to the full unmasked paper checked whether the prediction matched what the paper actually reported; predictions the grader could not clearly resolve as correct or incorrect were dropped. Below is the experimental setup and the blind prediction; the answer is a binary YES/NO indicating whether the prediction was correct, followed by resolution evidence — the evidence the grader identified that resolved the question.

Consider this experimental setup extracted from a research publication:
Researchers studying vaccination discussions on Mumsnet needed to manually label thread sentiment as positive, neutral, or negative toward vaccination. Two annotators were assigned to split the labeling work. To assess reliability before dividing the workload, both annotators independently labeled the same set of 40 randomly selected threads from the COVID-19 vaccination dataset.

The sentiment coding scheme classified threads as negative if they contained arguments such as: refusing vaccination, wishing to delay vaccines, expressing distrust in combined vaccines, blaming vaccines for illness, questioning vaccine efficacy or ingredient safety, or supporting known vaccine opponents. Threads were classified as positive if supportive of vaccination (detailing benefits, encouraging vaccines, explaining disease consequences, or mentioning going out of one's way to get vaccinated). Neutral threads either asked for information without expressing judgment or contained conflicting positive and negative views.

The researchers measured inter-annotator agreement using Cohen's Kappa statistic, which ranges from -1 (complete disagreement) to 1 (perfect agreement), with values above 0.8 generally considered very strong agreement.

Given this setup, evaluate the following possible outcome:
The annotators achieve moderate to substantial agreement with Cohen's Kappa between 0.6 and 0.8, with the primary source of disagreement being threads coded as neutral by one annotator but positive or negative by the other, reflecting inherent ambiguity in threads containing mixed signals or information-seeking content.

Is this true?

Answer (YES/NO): NO